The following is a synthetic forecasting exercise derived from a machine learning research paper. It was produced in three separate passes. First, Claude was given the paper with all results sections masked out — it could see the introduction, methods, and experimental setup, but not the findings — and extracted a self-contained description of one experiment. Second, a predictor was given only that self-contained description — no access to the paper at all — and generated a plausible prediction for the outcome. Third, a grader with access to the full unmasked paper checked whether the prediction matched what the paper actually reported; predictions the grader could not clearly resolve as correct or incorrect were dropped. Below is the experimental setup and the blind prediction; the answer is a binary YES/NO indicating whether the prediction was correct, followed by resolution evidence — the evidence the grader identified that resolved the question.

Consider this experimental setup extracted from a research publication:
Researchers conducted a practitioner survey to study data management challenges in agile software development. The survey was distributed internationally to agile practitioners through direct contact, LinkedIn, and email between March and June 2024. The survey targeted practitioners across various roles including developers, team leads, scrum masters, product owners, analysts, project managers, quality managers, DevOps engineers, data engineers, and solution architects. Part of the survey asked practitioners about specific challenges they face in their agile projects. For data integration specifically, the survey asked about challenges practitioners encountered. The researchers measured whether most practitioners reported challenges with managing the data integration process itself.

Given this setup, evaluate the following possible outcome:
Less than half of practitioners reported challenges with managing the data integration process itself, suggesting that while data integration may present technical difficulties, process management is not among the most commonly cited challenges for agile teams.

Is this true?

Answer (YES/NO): NO